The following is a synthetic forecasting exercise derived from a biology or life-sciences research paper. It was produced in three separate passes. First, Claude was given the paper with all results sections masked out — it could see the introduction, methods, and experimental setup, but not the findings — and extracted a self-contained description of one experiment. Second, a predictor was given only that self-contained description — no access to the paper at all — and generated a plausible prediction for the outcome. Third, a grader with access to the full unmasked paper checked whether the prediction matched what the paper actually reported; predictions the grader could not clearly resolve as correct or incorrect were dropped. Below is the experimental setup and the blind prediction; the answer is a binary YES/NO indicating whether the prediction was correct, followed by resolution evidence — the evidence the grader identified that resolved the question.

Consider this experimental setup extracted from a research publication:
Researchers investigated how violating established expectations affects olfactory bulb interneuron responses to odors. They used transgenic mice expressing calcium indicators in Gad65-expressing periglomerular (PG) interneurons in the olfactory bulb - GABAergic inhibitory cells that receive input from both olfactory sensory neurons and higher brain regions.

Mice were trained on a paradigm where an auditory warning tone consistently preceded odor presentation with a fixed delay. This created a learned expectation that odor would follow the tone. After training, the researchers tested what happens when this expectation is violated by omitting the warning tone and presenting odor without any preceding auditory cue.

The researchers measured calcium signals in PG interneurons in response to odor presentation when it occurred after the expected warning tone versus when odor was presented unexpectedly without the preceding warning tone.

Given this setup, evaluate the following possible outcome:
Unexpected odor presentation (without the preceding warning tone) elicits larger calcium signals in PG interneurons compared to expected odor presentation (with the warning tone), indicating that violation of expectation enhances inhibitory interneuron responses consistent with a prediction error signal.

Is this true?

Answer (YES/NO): YES